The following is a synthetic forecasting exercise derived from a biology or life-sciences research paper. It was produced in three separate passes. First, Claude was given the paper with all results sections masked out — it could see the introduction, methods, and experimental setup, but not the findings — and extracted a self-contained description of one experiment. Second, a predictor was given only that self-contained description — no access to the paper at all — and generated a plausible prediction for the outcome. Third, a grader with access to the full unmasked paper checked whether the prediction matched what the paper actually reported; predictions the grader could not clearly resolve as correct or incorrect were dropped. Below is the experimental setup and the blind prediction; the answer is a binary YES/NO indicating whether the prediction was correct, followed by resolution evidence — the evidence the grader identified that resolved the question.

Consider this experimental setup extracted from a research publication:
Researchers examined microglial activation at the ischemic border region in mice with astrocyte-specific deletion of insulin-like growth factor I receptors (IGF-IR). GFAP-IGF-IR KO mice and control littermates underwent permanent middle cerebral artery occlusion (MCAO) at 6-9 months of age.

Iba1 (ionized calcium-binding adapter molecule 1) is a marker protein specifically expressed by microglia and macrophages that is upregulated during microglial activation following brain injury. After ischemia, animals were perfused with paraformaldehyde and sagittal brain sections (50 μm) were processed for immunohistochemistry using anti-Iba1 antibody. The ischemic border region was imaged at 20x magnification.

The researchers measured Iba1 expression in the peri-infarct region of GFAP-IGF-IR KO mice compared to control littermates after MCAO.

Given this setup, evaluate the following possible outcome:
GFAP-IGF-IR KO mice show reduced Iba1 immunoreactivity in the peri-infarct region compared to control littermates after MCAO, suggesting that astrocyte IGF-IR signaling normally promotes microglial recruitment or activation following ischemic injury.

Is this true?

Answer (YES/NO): NO